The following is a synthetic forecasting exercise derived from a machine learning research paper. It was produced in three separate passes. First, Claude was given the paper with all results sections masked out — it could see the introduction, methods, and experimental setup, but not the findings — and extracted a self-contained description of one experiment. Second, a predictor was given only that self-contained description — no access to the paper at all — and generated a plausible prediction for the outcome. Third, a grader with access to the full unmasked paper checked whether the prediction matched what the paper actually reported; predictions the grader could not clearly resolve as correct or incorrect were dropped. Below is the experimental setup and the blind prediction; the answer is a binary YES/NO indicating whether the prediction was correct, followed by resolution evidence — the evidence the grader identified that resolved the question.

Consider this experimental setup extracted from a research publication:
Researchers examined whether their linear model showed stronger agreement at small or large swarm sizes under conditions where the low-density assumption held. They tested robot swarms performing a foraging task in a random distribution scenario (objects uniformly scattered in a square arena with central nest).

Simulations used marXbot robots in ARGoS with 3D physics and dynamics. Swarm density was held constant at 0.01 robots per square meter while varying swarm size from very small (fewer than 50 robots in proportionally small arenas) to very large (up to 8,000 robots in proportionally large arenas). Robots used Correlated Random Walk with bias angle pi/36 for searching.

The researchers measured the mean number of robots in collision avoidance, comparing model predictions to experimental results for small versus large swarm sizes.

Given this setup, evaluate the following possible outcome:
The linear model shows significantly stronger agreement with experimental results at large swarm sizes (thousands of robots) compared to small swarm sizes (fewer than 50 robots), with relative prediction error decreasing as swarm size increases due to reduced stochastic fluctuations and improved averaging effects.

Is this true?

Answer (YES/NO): NO